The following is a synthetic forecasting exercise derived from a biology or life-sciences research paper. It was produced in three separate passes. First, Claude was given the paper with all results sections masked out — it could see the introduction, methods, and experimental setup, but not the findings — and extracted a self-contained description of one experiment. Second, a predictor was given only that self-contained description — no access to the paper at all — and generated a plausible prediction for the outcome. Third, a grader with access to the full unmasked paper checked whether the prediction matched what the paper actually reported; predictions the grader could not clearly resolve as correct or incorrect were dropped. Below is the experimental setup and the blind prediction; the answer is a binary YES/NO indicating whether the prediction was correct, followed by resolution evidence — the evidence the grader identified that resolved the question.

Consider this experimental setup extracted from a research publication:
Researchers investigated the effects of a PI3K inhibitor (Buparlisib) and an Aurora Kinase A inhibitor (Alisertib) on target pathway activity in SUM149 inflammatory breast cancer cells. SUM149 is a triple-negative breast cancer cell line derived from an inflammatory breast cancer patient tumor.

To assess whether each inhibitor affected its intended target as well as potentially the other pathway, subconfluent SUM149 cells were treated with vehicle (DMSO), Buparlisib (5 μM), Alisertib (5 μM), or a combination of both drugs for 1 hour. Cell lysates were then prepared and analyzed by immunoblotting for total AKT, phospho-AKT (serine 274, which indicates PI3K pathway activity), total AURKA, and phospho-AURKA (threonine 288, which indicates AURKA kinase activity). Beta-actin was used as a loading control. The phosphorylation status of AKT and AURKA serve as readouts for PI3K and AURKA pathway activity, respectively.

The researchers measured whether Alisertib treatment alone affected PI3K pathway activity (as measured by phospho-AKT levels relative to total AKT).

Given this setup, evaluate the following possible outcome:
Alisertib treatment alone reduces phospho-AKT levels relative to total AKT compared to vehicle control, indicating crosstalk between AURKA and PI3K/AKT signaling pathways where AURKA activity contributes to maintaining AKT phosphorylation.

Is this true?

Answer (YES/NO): NO